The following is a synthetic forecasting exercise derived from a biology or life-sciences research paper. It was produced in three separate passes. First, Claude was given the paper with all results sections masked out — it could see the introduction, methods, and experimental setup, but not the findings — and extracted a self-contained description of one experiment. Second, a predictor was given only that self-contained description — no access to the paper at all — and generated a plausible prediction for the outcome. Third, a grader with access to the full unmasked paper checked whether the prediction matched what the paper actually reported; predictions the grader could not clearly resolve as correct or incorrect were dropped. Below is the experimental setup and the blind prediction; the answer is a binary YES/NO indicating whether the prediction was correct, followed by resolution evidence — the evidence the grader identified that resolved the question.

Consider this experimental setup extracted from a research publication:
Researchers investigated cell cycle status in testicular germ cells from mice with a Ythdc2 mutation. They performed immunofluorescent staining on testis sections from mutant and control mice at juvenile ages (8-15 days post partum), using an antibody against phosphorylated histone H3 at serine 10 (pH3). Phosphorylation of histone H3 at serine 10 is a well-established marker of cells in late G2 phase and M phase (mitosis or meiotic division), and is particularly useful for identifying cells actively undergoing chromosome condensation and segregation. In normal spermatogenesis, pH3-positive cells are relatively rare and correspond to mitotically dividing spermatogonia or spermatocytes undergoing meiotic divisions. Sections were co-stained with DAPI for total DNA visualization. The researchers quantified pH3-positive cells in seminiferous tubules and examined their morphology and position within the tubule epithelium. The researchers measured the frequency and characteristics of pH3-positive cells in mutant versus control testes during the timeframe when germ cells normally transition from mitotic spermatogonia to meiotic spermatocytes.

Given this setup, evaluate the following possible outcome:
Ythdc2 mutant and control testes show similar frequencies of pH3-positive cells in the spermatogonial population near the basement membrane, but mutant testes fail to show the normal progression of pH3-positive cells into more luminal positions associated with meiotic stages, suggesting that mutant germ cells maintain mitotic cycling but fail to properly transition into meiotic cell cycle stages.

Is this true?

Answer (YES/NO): NO